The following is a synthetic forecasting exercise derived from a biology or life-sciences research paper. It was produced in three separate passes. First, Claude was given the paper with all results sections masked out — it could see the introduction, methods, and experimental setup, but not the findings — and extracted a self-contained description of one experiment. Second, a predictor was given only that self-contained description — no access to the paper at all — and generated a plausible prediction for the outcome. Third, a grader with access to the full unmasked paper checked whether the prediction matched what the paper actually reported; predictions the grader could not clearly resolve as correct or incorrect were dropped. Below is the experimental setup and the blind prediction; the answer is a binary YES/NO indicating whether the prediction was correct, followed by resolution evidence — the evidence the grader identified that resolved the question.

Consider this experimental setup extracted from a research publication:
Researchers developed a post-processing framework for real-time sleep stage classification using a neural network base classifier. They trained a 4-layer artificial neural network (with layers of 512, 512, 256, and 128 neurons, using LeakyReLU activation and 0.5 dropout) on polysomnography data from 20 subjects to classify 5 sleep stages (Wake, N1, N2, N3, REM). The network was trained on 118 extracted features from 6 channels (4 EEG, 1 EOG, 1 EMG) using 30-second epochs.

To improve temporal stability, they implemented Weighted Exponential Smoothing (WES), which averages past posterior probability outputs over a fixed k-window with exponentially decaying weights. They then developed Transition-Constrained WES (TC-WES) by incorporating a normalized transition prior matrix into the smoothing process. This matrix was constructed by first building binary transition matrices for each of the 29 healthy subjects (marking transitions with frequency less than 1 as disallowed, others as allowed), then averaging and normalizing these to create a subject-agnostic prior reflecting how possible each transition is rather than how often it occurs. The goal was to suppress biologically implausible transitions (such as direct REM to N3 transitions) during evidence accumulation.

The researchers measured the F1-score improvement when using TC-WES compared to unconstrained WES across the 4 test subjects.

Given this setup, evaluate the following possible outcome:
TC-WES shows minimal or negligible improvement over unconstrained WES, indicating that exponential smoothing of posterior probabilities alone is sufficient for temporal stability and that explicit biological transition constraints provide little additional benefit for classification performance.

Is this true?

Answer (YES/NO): YES